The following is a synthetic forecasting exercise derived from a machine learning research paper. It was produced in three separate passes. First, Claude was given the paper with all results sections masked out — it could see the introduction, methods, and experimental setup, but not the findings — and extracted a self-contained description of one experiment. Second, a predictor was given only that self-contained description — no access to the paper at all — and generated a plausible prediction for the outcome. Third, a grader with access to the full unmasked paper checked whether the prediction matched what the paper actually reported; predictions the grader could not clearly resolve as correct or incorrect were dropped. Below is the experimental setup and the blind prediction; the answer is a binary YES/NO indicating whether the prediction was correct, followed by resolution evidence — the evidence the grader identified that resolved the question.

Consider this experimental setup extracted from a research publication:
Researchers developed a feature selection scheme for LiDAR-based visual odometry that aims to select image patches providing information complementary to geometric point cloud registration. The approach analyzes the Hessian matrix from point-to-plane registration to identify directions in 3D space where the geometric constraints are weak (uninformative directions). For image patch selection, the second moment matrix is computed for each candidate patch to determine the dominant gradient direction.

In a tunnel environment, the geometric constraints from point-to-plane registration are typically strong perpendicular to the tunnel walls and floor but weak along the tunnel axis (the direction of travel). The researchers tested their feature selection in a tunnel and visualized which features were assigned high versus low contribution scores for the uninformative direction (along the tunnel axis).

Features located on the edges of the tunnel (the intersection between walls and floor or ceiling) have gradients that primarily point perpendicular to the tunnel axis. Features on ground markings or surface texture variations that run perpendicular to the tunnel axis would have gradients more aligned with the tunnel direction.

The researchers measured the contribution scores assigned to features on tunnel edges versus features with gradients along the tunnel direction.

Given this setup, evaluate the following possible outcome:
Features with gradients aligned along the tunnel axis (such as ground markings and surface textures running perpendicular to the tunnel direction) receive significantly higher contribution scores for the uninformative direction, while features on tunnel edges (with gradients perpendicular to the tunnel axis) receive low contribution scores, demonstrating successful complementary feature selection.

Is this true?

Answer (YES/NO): YES